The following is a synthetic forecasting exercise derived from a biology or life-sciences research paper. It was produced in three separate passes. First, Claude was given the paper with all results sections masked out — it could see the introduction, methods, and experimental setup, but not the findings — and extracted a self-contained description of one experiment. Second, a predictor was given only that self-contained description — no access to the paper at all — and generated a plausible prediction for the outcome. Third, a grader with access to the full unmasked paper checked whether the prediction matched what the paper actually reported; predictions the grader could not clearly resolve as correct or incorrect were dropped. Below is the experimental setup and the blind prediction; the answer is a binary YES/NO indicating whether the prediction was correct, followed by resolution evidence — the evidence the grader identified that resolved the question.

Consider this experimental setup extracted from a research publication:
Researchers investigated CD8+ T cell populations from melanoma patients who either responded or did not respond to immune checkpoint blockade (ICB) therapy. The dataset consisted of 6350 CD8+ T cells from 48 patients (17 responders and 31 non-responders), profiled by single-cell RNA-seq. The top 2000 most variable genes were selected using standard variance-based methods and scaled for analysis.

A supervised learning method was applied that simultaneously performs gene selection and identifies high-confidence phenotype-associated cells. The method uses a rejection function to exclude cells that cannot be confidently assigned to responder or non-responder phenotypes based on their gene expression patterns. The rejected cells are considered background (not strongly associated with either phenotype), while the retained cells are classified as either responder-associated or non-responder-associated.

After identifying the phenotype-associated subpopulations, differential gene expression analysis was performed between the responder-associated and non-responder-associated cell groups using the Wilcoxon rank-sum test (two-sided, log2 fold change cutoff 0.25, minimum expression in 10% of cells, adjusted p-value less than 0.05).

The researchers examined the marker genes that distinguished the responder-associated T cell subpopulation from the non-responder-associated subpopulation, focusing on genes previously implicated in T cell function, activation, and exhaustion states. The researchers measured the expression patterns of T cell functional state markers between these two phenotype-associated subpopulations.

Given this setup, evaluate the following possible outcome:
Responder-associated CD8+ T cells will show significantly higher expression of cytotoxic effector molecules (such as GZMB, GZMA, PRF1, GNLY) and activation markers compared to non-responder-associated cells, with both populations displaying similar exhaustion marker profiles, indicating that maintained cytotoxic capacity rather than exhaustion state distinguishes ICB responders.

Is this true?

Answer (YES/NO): NO